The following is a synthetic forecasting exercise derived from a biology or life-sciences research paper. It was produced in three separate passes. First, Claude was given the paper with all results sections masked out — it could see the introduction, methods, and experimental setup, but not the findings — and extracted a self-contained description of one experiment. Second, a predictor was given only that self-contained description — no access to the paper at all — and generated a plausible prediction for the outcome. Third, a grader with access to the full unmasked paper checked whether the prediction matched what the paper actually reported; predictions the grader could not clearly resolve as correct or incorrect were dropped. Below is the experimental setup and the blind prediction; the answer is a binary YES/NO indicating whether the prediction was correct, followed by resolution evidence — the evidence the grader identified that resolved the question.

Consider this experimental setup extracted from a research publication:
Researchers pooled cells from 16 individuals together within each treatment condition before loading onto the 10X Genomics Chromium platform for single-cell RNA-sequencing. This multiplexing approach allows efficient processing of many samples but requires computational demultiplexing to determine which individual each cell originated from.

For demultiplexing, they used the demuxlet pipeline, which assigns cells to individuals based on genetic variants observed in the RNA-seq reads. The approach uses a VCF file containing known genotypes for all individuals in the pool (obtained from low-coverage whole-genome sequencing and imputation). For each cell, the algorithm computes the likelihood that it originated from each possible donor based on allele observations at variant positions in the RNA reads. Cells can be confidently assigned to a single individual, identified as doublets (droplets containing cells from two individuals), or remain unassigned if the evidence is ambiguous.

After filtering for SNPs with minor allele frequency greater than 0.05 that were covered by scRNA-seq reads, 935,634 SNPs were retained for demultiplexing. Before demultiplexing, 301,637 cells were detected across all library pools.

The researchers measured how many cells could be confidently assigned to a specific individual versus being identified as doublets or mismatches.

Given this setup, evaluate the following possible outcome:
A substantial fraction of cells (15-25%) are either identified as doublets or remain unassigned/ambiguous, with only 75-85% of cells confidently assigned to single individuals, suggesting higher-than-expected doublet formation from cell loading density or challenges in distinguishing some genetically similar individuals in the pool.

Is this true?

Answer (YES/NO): NO